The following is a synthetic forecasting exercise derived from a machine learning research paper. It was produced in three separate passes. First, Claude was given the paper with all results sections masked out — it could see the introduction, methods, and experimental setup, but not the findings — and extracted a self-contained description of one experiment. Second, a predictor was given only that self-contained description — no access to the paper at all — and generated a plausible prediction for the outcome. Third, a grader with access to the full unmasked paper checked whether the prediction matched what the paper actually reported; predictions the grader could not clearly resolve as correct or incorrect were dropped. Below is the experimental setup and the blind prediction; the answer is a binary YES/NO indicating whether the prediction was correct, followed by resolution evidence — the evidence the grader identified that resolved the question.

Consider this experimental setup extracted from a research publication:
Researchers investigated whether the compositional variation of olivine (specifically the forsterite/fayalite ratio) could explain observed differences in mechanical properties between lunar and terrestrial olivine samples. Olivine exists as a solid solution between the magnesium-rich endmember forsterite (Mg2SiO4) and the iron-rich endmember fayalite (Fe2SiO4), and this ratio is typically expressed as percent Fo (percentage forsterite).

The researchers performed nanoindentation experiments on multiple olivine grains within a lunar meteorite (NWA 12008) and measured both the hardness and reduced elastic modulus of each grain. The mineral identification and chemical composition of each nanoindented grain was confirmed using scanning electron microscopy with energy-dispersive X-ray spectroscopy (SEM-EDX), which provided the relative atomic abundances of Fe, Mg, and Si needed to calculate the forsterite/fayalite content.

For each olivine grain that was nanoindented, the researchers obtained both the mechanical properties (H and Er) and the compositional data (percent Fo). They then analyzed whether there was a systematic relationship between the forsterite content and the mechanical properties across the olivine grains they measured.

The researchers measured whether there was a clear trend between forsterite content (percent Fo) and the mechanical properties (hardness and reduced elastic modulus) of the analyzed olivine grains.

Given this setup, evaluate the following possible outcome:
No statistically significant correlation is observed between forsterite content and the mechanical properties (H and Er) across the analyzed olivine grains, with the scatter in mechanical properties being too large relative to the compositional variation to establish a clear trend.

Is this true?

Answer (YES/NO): YES